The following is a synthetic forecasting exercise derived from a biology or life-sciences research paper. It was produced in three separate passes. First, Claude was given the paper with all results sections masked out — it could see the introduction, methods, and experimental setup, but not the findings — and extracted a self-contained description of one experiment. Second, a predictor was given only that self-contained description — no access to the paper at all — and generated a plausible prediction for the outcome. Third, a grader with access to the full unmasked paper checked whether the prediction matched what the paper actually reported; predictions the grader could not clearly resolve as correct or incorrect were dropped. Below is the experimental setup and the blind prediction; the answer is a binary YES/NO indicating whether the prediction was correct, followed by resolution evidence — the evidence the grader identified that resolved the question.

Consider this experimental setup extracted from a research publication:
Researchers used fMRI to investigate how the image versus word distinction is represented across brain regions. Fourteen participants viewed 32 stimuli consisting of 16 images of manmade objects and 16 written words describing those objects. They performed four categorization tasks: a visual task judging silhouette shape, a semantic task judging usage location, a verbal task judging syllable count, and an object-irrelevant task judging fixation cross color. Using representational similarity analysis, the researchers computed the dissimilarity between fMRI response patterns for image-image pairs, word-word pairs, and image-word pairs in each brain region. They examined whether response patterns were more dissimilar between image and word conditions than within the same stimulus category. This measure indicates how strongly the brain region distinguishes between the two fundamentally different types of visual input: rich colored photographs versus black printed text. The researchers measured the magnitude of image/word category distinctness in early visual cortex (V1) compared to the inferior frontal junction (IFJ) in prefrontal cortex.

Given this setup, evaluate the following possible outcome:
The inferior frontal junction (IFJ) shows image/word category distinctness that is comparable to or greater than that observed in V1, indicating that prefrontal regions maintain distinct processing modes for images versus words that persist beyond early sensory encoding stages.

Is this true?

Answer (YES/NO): NO